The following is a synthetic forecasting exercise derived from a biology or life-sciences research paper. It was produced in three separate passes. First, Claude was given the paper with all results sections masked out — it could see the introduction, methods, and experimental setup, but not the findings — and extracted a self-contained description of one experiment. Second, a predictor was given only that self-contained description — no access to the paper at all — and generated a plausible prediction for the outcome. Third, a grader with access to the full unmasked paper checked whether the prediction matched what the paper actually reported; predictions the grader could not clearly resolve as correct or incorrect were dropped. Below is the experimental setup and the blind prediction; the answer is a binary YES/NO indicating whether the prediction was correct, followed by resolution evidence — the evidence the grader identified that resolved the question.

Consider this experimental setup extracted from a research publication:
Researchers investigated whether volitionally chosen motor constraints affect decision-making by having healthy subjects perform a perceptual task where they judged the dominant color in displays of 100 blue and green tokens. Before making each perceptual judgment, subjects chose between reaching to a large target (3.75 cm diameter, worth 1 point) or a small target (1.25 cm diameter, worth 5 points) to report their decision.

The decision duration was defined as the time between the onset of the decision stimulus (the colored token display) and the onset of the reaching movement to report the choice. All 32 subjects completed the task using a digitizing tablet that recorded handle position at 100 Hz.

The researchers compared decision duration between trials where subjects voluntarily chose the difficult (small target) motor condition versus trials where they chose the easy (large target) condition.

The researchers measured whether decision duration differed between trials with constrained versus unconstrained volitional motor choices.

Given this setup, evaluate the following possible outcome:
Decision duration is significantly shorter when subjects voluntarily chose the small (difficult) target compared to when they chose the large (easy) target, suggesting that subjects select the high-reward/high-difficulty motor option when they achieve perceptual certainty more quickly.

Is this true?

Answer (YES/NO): NO